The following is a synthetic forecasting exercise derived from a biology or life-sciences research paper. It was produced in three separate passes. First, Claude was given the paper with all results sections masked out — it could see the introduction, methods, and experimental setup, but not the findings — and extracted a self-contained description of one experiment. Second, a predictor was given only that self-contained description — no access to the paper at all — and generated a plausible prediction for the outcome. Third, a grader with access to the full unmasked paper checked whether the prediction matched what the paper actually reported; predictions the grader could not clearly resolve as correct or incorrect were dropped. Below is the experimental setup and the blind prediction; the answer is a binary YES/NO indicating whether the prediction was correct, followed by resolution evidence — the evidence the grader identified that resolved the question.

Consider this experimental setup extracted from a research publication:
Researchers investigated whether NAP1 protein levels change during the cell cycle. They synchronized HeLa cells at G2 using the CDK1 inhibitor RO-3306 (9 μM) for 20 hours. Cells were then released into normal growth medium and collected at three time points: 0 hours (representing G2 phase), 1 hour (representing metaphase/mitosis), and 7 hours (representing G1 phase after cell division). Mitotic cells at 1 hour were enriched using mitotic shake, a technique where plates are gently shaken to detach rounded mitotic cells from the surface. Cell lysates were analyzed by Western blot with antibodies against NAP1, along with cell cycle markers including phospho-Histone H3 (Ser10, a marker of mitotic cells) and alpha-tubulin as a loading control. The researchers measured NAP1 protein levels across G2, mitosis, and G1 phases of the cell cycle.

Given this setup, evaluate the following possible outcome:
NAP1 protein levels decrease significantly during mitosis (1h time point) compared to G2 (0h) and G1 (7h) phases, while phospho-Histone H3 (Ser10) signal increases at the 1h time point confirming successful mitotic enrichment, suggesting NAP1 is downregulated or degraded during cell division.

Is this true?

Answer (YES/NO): YES